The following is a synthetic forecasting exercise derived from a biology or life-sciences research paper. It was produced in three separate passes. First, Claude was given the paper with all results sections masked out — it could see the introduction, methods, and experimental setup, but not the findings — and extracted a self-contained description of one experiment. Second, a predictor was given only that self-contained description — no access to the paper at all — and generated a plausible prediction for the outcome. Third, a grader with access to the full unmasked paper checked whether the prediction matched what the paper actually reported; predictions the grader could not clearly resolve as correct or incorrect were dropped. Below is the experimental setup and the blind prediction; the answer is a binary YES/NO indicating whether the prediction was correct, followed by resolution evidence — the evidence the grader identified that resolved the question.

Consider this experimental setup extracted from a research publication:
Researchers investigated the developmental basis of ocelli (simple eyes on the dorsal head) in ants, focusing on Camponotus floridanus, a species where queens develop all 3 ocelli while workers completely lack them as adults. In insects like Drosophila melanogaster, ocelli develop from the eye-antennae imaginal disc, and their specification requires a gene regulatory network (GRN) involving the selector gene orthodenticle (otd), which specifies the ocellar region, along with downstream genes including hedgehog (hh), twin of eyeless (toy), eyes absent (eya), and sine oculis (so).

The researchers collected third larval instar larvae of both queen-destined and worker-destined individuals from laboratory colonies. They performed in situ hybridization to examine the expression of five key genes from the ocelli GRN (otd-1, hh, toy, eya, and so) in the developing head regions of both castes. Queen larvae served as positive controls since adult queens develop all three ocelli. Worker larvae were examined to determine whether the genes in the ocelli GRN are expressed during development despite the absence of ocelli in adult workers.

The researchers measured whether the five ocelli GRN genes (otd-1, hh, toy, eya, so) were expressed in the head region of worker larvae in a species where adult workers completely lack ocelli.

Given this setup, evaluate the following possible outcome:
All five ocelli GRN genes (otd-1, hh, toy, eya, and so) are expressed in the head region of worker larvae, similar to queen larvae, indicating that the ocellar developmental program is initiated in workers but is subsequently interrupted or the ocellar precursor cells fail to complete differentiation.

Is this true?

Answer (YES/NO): NO